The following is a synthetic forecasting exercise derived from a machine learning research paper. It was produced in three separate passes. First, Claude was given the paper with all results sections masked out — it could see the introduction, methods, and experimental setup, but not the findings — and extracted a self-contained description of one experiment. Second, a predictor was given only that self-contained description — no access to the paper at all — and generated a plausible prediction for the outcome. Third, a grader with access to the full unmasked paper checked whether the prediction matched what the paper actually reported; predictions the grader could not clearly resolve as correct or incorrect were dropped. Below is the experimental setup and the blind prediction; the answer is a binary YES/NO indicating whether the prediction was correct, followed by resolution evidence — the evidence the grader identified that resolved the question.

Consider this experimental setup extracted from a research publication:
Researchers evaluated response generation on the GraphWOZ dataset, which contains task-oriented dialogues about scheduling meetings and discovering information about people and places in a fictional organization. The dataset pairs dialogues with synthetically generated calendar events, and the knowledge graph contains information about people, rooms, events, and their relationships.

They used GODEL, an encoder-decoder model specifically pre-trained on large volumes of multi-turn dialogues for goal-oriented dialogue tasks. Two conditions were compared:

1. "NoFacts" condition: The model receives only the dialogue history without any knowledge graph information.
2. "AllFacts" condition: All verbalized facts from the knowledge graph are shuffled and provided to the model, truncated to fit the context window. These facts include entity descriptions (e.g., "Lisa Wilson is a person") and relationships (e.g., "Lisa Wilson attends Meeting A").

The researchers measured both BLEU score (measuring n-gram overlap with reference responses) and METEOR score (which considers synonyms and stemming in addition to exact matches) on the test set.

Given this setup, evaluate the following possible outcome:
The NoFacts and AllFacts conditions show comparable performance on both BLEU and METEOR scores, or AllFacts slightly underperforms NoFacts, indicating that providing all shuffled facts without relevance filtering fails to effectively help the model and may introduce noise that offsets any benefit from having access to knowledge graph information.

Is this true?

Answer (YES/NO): YES